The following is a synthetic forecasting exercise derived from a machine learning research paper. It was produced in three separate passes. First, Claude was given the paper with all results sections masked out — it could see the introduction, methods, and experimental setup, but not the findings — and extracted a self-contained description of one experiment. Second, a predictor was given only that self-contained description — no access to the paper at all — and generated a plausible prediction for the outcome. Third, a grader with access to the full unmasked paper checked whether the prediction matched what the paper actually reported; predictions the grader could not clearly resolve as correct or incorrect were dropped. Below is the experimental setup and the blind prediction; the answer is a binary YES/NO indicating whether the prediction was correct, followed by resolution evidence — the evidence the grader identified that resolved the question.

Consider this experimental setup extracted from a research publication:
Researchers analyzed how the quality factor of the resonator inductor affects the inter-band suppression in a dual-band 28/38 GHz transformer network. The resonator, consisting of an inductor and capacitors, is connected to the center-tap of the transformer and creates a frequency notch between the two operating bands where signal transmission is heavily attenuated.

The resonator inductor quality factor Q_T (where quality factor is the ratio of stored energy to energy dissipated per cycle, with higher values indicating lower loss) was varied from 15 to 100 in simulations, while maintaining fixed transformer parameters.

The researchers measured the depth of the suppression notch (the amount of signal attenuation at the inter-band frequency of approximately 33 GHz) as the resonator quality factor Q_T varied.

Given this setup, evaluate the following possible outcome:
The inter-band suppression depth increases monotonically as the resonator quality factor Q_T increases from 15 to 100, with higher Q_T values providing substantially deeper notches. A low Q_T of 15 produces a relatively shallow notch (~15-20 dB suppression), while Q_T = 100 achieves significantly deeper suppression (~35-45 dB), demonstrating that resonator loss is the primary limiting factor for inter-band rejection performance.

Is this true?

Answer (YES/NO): NO